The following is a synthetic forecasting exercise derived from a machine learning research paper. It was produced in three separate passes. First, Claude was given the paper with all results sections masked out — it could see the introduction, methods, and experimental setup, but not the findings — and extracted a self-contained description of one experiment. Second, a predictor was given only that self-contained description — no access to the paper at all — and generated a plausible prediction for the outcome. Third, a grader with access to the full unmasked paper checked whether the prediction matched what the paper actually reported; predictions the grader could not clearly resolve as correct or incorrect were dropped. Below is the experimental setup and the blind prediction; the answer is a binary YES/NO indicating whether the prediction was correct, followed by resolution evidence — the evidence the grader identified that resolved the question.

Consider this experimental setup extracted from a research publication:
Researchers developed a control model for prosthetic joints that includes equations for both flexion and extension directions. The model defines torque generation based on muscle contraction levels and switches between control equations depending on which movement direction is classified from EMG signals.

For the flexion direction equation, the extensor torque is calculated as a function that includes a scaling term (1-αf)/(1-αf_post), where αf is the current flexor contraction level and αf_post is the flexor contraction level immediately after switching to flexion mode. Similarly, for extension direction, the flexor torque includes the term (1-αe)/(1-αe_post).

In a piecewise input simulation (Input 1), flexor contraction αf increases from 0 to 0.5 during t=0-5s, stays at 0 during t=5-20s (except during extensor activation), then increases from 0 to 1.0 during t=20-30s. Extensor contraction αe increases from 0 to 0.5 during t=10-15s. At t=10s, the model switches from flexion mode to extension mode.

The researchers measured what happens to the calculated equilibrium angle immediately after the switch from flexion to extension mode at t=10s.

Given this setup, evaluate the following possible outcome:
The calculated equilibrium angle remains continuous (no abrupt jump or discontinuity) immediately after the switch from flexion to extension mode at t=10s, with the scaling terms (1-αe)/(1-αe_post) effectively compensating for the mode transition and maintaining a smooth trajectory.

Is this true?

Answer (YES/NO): YES